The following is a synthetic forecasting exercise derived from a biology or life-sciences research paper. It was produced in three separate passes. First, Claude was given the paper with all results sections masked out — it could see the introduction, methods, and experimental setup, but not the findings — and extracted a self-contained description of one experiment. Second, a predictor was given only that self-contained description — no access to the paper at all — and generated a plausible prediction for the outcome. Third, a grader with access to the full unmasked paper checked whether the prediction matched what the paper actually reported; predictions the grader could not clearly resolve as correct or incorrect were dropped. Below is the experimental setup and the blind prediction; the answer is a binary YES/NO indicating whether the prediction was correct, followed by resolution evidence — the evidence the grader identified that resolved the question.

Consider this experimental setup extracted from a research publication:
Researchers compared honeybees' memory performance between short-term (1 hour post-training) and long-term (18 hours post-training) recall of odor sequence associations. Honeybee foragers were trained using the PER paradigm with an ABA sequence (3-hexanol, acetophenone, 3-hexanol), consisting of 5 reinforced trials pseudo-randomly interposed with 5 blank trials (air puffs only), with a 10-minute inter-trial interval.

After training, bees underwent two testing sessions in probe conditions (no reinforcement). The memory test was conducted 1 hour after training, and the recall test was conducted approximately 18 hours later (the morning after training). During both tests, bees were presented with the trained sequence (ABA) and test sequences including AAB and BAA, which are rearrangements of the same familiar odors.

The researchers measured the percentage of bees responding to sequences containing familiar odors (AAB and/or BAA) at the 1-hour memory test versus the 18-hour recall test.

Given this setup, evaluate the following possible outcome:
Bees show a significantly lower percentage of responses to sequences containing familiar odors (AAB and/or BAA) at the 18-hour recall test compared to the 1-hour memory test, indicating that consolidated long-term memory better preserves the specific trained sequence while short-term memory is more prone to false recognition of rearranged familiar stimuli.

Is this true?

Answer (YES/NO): NO